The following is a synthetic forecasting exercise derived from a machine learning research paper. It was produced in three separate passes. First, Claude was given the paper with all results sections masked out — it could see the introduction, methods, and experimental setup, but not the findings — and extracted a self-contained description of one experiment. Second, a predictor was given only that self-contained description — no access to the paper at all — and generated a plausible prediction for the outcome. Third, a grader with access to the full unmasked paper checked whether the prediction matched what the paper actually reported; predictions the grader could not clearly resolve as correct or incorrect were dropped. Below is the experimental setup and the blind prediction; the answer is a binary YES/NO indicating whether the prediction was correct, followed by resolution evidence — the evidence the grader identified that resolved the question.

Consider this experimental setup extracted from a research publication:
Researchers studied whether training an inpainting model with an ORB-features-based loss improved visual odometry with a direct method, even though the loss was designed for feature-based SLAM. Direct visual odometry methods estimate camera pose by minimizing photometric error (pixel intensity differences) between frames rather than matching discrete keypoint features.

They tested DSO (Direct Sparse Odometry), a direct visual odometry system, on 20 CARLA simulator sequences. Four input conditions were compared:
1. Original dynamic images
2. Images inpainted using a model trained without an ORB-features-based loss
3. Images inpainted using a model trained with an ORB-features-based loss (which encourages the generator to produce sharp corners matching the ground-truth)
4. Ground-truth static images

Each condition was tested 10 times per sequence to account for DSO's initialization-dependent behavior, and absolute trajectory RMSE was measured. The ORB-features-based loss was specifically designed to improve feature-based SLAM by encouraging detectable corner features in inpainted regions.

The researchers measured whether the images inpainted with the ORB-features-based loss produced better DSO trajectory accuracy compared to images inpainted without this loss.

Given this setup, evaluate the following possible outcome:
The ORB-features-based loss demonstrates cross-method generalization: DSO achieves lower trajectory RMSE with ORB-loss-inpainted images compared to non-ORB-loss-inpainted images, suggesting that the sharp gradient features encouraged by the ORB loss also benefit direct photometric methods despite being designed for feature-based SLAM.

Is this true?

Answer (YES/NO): YES